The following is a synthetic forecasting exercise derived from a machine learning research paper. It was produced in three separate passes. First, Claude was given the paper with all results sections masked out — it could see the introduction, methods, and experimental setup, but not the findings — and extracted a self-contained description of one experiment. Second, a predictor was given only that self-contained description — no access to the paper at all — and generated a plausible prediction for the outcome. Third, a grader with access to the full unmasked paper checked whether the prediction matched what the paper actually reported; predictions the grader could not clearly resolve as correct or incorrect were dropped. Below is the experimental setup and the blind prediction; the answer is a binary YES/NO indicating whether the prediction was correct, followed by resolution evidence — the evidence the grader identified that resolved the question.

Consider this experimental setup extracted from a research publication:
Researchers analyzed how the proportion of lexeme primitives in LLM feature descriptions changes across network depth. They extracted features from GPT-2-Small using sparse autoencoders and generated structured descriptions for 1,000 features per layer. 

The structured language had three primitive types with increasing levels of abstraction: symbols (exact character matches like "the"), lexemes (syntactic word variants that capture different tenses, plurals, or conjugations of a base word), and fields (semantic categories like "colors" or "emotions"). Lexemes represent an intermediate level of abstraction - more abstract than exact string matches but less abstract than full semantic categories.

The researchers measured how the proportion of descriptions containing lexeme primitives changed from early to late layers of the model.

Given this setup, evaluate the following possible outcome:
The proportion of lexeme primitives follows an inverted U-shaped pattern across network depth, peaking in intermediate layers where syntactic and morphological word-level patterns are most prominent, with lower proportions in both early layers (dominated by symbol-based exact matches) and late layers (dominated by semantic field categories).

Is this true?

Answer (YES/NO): NO